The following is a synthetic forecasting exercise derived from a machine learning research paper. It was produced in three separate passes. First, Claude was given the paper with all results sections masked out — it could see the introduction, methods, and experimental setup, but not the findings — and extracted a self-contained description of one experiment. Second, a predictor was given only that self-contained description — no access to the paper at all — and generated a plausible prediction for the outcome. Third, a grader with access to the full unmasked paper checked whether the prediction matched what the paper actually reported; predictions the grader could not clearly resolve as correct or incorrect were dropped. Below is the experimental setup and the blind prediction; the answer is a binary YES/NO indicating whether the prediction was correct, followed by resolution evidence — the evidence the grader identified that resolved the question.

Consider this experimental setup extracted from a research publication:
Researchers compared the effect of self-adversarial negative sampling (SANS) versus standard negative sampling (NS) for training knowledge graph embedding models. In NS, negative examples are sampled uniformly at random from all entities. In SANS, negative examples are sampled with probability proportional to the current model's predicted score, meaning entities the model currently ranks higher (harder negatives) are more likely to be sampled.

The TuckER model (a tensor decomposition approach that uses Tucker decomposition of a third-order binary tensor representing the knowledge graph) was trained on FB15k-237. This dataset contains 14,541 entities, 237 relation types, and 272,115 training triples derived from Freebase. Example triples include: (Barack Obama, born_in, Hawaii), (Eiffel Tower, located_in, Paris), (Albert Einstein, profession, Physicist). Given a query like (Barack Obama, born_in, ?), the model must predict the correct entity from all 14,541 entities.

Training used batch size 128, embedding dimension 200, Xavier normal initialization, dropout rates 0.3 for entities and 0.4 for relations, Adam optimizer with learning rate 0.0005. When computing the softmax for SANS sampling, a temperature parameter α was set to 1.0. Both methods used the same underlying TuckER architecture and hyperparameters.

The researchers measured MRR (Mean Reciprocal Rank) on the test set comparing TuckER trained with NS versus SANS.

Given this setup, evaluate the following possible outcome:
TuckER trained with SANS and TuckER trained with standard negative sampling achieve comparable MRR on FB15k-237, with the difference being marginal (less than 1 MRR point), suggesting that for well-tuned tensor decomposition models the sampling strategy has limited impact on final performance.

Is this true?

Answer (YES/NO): NO